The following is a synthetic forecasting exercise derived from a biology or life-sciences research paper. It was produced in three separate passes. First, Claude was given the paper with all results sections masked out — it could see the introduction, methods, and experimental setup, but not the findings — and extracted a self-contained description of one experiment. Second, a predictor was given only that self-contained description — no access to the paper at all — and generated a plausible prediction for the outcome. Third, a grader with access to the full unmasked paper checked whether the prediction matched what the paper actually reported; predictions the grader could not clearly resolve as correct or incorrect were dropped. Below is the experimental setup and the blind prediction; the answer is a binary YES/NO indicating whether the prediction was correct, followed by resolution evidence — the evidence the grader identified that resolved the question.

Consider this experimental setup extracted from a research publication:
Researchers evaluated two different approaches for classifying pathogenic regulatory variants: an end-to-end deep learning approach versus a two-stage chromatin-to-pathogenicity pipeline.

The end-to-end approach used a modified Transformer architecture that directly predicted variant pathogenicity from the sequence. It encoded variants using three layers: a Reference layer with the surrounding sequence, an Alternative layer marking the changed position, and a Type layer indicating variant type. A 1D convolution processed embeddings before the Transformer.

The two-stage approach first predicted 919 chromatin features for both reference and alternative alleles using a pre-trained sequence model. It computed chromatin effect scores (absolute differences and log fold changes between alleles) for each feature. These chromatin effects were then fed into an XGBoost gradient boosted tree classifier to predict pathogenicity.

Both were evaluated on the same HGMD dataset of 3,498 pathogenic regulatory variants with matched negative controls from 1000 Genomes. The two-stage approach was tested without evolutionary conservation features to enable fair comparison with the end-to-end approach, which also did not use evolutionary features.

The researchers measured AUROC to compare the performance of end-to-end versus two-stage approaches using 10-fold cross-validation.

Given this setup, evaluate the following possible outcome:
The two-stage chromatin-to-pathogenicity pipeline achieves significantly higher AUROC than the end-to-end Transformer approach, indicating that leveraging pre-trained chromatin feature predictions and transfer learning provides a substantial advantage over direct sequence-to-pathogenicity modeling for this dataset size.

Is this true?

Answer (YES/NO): NO